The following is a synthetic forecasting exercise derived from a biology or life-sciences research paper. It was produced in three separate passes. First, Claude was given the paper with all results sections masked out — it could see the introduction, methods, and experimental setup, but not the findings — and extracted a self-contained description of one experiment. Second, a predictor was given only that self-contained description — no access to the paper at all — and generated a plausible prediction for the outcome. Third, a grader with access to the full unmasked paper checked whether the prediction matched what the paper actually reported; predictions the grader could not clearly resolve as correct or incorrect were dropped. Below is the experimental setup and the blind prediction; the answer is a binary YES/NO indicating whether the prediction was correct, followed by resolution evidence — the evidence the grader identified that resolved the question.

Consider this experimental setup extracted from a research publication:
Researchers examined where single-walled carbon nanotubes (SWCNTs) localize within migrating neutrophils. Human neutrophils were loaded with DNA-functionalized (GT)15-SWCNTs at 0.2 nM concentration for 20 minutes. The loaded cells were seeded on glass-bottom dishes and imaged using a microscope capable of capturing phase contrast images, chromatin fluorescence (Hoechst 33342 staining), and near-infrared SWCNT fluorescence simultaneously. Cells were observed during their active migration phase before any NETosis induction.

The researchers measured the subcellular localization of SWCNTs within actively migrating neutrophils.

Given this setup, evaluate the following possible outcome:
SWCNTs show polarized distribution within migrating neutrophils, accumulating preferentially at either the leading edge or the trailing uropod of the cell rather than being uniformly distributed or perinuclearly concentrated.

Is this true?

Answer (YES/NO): YES